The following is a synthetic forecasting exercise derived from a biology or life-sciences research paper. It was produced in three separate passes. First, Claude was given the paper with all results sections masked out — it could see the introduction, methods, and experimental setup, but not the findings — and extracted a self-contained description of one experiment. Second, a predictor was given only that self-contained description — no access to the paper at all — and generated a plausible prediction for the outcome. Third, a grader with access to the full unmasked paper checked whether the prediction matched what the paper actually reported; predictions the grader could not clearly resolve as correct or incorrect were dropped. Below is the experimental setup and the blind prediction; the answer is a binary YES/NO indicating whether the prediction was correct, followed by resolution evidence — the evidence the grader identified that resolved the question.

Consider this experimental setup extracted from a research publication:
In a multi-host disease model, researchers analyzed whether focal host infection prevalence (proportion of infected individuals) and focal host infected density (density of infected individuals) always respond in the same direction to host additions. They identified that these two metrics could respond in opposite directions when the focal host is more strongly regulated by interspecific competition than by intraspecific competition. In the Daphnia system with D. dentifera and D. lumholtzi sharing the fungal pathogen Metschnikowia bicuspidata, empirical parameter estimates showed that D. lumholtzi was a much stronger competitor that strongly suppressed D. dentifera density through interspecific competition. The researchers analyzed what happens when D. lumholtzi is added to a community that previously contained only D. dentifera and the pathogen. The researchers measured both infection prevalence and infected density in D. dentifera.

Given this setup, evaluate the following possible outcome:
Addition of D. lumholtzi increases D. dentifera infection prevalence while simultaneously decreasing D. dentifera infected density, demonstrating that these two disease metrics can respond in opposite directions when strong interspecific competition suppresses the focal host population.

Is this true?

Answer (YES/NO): YES